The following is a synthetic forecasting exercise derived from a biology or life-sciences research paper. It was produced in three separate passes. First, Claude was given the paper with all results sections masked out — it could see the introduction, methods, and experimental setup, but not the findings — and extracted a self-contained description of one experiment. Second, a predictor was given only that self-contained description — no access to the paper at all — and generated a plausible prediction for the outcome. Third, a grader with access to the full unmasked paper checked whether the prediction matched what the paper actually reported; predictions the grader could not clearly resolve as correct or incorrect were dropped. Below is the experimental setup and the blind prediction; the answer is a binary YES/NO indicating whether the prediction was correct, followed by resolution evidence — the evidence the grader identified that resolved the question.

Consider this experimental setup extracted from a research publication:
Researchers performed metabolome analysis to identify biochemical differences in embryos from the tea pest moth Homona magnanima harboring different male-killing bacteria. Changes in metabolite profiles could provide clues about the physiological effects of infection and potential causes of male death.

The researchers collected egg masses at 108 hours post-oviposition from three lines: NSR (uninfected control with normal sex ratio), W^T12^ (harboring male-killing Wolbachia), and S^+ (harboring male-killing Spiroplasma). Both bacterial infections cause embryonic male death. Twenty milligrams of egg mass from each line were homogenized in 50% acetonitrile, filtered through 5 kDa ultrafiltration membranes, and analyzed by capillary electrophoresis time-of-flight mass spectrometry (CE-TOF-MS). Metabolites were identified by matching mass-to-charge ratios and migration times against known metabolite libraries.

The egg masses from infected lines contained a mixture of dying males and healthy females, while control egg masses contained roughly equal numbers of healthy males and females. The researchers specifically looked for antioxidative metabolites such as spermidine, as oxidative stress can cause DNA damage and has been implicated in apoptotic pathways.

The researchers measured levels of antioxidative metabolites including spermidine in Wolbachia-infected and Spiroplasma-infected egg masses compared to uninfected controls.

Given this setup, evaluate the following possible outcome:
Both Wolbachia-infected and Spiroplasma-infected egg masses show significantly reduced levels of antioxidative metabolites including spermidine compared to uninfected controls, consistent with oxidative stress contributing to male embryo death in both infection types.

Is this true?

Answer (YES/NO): NO